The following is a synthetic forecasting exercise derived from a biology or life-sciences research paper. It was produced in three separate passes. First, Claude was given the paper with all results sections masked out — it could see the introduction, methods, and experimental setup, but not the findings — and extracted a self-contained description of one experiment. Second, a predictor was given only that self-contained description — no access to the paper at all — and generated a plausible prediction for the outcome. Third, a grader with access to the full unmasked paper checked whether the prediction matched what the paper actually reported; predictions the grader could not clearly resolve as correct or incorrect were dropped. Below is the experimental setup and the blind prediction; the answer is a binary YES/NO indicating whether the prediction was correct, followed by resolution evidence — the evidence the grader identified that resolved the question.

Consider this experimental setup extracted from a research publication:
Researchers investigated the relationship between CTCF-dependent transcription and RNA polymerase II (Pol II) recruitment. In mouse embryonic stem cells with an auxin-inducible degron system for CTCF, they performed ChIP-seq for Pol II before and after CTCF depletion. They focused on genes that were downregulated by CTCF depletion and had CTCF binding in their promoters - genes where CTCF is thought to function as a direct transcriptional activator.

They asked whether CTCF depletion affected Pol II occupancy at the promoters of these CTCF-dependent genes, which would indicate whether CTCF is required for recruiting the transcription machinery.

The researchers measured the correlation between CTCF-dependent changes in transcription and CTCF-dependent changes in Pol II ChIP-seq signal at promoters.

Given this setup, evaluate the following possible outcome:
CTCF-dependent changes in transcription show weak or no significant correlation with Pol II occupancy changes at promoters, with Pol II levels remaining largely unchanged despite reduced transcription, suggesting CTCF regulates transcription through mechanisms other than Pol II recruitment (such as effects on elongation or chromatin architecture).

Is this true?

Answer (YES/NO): NO